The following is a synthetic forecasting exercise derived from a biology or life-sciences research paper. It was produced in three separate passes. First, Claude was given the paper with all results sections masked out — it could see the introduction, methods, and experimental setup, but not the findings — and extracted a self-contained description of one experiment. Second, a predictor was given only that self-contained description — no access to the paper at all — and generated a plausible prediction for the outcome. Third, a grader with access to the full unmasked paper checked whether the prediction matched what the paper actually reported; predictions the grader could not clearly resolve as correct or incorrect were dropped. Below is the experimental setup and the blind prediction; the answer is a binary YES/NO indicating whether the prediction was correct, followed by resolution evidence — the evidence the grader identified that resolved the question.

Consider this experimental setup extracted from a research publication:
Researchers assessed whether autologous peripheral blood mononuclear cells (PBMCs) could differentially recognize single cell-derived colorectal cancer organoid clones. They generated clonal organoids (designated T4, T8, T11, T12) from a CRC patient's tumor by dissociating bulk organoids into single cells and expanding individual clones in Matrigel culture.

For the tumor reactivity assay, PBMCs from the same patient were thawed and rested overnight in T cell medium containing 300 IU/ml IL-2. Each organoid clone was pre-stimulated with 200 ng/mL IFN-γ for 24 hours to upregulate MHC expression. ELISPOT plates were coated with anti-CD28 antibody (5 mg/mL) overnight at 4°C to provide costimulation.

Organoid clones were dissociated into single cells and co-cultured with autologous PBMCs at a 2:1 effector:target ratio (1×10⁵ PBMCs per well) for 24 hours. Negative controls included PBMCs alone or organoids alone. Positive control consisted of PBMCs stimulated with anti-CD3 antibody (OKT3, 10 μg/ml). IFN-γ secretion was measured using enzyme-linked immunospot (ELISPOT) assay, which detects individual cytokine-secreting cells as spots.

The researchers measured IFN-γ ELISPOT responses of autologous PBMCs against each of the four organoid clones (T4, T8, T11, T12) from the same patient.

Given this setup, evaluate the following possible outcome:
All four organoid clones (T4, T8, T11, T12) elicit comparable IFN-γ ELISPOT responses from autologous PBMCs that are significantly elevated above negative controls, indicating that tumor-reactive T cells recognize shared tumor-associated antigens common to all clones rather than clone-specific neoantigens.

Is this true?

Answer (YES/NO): NO